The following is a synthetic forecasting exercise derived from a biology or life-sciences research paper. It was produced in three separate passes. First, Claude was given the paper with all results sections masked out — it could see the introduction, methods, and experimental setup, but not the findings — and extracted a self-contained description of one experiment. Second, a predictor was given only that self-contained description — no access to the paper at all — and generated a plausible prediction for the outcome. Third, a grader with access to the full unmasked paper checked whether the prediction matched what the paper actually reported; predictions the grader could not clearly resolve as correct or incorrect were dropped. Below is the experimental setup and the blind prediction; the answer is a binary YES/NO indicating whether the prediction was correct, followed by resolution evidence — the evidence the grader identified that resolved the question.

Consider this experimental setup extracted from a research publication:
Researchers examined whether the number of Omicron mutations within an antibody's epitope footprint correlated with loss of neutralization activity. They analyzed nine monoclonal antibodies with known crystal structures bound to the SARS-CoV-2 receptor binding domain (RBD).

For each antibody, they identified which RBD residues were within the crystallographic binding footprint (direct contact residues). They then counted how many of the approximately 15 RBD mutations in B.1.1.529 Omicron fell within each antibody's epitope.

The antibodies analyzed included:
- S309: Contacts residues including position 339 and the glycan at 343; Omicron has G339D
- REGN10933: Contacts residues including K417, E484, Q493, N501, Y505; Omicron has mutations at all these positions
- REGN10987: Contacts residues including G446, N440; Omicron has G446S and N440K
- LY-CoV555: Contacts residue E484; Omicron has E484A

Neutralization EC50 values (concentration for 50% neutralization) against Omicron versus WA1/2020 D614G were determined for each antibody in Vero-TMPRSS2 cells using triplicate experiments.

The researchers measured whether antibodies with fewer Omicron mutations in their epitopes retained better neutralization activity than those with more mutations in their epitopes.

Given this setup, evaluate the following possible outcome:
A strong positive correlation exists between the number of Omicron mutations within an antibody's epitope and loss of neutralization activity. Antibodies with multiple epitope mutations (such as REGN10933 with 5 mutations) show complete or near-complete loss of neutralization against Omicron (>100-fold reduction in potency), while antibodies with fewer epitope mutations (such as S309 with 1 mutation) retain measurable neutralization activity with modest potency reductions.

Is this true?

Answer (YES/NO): NO